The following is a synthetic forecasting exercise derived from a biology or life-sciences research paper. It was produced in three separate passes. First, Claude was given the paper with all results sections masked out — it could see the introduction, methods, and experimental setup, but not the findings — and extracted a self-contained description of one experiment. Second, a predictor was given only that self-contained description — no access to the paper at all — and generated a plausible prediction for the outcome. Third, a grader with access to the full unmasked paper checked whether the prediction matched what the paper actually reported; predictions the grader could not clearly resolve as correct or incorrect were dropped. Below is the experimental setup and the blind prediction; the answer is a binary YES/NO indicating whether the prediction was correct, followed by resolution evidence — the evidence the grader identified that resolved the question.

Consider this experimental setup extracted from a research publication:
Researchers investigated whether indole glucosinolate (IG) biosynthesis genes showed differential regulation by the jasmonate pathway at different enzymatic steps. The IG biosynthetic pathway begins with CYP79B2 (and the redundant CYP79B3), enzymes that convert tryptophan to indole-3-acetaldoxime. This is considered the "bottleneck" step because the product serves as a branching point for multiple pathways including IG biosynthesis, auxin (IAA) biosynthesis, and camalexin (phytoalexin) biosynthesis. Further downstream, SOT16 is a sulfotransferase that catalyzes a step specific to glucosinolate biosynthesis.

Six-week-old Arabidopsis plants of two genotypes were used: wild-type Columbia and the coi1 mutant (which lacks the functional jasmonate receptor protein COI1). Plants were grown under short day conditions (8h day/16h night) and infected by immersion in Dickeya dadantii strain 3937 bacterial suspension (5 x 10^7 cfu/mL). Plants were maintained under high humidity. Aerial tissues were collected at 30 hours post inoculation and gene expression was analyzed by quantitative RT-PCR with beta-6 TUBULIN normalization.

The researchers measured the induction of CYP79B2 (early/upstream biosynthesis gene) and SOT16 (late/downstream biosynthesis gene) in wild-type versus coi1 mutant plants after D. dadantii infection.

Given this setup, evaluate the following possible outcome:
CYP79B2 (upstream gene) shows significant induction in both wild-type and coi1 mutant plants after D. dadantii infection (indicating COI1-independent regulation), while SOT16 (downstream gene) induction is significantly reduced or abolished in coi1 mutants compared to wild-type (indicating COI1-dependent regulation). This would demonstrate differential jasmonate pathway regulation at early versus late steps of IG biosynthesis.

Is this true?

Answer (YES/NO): YES